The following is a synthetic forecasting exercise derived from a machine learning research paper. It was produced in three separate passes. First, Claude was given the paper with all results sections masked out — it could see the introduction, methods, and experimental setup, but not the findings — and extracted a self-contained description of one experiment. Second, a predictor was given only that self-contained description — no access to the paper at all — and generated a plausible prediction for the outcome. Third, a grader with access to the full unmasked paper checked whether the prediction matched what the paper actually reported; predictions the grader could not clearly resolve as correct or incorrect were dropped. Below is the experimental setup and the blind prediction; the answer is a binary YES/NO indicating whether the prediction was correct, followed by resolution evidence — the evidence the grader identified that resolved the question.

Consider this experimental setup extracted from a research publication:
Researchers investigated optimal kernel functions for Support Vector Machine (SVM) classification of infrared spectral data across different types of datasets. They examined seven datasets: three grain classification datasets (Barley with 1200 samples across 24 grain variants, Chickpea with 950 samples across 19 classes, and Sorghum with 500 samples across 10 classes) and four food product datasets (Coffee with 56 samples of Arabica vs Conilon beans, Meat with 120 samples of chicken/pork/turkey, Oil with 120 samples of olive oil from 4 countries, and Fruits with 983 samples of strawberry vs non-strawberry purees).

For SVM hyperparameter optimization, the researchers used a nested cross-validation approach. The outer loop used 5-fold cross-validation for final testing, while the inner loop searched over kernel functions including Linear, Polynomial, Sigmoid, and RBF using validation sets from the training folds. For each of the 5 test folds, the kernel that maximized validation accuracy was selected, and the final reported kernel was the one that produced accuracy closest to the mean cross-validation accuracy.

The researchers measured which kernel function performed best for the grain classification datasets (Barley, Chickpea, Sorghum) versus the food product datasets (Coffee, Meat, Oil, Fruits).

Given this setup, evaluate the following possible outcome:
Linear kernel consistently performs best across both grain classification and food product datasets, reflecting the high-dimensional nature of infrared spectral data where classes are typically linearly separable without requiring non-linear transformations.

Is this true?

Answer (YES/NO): NO